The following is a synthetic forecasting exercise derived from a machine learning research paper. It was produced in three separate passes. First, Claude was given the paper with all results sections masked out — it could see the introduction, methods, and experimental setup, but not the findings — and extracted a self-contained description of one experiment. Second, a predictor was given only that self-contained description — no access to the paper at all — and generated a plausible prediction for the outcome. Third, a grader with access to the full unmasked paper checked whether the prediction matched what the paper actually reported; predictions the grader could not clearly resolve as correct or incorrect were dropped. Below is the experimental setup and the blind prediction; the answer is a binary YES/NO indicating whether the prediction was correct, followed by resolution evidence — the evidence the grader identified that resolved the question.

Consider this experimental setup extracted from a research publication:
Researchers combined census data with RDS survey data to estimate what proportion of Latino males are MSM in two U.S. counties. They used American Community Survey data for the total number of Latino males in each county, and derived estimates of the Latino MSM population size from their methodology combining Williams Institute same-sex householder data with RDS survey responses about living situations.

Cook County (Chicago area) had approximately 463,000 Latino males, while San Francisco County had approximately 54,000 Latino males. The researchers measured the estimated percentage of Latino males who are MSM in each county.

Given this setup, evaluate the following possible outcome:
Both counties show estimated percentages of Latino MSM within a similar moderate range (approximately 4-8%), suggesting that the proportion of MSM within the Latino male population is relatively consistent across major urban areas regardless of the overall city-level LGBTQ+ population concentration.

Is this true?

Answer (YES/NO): NO